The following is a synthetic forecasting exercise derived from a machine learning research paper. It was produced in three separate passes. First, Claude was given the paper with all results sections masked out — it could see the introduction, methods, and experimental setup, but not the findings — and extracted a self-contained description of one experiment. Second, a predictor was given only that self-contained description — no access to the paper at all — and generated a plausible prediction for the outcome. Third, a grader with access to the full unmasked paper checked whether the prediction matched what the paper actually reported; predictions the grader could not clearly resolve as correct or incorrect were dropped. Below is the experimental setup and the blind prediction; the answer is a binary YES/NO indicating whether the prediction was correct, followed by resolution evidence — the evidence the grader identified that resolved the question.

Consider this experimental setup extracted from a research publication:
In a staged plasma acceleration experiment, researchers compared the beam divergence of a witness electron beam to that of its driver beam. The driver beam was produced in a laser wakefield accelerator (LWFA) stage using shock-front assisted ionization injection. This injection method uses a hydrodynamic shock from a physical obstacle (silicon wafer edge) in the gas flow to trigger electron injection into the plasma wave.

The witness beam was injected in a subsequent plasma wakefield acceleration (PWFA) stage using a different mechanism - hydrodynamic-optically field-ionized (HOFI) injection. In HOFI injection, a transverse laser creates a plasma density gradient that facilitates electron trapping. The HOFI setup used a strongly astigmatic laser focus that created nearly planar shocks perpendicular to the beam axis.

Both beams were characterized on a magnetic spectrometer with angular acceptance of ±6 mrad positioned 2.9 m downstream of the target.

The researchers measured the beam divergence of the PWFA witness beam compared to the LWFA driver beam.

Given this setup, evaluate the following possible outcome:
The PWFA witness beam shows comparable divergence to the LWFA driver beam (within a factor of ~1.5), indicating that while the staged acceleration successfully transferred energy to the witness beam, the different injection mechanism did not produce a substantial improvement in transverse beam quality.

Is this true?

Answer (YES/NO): NO